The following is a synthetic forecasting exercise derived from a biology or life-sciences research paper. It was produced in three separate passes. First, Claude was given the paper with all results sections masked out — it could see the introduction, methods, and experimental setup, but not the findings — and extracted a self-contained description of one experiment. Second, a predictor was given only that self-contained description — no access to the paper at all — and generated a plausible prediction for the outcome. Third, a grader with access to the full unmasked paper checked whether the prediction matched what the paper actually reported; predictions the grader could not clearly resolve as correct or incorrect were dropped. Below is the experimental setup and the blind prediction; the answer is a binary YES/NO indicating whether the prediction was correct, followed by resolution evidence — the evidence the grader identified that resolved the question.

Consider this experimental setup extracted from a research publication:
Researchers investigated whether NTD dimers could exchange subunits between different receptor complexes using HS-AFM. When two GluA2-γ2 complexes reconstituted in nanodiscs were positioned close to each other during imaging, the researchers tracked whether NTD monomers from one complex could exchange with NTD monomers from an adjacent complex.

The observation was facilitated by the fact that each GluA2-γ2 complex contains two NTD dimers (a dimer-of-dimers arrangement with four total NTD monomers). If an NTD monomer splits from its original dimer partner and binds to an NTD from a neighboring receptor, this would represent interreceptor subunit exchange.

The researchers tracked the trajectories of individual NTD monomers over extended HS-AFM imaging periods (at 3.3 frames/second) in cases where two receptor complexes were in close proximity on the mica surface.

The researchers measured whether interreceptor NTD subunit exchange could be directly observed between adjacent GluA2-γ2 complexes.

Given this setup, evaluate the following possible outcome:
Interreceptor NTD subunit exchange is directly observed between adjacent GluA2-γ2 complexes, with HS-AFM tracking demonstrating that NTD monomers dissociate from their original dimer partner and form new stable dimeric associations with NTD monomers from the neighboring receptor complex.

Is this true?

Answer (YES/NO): YES